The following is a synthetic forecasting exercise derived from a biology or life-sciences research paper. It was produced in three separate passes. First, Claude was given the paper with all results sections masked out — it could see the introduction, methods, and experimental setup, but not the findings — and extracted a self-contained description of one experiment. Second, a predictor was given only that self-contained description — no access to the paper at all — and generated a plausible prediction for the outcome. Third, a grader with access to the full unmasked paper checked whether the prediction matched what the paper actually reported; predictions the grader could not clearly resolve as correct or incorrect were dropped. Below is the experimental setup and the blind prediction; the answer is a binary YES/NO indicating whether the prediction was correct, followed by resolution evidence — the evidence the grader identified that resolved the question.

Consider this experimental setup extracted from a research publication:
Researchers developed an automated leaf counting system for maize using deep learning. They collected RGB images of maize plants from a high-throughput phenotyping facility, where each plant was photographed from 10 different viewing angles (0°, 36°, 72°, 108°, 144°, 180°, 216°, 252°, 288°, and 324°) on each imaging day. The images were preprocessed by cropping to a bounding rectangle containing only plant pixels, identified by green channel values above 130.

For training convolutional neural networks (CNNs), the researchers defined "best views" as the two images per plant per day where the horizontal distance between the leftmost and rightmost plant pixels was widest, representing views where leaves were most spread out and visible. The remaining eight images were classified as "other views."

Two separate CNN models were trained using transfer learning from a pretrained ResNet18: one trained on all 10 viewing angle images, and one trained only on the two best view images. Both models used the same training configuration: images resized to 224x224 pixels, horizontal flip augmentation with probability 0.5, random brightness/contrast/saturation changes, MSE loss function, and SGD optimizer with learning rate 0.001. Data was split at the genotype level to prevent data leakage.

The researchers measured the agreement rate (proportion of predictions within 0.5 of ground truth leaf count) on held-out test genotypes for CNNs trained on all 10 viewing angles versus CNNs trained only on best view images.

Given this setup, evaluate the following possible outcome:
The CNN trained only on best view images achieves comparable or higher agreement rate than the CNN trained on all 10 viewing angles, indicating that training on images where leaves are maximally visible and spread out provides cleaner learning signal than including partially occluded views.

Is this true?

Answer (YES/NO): YES